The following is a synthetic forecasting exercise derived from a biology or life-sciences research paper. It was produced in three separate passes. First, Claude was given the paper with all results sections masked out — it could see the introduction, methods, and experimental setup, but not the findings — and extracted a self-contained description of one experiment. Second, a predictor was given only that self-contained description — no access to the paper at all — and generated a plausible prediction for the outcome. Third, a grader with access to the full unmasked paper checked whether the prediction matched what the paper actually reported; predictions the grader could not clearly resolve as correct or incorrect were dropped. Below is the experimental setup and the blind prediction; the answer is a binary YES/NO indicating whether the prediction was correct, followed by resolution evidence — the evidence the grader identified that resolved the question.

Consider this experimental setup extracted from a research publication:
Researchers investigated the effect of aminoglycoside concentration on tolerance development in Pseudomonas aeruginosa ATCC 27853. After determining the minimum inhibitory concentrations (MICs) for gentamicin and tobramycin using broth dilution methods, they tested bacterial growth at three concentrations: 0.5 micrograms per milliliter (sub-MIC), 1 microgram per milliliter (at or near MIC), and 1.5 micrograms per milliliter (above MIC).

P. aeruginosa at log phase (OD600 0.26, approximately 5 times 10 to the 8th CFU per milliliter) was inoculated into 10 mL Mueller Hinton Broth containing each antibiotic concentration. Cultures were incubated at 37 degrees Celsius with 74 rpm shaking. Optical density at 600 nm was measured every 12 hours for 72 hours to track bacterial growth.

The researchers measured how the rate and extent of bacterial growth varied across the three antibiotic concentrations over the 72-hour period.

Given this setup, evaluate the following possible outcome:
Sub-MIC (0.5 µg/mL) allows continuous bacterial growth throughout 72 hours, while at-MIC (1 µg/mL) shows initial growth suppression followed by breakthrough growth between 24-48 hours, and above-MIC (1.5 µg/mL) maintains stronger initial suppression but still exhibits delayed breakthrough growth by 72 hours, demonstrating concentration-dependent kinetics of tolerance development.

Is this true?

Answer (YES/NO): NO